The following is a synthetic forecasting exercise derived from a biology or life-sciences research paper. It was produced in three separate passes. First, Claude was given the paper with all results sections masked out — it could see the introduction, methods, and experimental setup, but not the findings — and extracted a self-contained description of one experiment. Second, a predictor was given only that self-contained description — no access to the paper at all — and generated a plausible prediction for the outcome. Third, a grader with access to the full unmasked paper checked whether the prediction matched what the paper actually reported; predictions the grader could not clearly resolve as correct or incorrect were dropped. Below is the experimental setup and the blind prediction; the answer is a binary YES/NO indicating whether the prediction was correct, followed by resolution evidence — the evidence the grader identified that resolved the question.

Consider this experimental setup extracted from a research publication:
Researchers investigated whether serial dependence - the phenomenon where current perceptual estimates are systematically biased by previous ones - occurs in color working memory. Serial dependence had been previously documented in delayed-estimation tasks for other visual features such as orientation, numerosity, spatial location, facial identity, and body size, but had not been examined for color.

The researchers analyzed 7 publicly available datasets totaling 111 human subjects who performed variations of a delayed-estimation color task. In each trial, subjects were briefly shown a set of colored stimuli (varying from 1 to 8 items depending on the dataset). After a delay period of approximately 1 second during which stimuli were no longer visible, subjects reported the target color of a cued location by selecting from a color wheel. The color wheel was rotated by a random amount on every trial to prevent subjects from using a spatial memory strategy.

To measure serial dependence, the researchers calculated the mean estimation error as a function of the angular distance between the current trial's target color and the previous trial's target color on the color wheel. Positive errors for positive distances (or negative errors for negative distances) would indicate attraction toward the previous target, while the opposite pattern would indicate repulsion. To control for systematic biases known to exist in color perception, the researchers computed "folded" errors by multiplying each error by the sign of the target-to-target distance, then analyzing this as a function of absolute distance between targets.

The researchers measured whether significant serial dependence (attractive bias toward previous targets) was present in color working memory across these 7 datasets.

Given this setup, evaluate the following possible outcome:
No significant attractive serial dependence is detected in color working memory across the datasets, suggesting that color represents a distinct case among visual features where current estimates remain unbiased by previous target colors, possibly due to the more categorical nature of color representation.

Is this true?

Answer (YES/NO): NO